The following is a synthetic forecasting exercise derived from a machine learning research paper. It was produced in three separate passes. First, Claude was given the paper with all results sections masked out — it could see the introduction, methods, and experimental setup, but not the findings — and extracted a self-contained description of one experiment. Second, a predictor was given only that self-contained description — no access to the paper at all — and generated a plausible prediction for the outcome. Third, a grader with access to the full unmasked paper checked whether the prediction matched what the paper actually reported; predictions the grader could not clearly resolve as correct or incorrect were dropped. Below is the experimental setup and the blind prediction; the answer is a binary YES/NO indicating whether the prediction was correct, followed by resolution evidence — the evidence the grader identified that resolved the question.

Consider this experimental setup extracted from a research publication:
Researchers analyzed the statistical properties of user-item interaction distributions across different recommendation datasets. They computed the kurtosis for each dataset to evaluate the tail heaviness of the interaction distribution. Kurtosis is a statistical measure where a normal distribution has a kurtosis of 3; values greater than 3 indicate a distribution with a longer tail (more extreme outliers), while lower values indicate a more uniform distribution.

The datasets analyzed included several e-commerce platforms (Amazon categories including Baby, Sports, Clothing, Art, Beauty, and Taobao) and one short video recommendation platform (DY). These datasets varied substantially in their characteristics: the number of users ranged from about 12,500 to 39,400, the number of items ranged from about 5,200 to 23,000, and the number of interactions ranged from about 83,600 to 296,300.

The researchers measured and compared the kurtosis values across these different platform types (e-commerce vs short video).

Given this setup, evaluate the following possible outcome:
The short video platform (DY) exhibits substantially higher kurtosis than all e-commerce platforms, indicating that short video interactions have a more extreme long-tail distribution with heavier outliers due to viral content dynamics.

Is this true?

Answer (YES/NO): NO